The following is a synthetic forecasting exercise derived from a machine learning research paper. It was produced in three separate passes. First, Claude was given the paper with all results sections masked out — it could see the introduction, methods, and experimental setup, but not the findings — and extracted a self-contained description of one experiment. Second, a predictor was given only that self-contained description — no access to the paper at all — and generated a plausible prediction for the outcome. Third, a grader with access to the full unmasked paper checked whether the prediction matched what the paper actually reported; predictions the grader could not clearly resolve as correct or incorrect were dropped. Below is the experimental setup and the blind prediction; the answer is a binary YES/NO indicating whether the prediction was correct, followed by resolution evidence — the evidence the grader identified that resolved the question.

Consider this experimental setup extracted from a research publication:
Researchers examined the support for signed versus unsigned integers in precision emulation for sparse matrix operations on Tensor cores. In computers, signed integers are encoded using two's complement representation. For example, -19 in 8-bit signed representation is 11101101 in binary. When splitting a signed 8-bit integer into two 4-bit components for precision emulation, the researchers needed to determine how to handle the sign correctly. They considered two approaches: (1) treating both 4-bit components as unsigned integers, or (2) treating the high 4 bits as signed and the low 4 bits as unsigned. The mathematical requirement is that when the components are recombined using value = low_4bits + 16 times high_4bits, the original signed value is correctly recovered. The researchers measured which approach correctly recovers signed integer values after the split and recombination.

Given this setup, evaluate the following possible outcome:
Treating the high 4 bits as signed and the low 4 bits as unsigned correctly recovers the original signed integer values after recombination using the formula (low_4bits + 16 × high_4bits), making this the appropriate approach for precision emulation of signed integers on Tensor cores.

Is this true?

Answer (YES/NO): YES